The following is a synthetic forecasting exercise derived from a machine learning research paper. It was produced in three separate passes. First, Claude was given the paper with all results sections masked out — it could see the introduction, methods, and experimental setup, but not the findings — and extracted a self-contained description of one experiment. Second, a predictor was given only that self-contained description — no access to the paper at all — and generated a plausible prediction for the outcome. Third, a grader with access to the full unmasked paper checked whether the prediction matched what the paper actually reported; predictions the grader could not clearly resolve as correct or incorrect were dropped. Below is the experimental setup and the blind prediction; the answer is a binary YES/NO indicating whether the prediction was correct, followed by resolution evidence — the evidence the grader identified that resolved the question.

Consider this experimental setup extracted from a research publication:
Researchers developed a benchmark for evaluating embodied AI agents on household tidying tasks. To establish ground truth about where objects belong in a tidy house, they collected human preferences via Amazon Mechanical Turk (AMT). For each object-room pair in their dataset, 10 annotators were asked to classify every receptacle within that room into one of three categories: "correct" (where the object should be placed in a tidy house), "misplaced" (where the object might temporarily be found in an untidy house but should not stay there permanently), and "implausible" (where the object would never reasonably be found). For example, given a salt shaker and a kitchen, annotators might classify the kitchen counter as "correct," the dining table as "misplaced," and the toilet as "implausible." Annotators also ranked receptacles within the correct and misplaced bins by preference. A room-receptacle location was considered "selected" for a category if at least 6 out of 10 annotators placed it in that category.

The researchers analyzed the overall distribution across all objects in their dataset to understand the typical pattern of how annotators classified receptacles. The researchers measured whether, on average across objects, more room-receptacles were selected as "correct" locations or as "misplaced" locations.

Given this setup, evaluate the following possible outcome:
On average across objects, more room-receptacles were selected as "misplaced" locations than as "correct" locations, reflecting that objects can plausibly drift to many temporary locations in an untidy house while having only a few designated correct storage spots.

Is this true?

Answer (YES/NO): YES